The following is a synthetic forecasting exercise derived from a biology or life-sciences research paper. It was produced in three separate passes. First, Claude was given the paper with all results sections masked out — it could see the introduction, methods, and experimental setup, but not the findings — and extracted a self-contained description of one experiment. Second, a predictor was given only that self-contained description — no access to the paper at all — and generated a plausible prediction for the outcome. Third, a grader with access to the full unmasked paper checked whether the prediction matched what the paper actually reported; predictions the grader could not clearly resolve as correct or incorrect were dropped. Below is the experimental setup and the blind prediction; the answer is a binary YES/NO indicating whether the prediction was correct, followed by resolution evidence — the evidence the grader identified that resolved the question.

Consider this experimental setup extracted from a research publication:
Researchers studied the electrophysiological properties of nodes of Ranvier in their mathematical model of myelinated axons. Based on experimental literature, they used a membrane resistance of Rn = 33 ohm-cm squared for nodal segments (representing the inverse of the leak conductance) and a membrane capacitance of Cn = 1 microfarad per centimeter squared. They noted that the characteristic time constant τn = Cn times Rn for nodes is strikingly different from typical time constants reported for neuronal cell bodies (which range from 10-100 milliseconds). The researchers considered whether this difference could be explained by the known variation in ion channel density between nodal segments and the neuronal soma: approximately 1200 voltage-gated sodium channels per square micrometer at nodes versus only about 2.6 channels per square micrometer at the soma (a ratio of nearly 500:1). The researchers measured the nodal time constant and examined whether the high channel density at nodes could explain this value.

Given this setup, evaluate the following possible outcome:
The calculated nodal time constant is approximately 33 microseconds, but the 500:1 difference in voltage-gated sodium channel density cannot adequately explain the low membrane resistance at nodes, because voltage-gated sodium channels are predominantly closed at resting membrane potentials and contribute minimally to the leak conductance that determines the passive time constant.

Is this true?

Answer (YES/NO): NO